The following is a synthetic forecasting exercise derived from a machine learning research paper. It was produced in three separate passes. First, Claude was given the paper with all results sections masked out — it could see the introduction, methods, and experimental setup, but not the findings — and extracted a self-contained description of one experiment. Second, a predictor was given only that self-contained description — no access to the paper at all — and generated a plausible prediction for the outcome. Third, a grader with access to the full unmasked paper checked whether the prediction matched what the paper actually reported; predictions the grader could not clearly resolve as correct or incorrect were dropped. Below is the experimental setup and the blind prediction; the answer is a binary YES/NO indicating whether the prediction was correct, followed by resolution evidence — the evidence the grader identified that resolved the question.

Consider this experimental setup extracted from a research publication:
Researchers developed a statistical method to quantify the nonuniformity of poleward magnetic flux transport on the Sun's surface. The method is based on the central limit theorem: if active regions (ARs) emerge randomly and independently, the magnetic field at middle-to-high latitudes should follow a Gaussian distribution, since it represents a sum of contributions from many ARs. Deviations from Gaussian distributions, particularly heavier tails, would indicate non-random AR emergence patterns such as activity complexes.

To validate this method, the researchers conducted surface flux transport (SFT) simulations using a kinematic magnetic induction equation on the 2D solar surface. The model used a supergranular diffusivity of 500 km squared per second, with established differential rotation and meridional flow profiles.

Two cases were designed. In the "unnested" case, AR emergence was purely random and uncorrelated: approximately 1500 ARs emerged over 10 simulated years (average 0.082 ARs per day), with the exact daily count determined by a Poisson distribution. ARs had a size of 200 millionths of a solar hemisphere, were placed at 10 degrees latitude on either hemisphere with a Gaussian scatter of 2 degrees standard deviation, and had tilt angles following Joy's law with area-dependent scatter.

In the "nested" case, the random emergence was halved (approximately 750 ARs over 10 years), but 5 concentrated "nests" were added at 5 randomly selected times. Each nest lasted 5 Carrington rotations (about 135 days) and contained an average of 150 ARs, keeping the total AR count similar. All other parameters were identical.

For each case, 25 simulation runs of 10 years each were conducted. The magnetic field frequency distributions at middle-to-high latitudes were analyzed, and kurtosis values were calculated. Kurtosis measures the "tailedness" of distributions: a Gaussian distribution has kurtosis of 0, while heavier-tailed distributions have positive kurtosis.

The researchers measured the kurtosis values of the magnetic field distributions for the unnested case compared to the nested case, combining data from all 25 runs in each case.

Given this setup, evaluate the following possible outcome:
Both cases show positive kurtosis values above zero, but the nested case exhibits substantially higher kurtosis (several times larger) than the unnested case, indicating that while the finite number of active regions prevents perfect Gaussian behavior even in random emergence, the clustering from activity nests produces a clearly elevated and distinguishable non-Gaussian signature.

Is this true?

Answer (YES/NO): NO